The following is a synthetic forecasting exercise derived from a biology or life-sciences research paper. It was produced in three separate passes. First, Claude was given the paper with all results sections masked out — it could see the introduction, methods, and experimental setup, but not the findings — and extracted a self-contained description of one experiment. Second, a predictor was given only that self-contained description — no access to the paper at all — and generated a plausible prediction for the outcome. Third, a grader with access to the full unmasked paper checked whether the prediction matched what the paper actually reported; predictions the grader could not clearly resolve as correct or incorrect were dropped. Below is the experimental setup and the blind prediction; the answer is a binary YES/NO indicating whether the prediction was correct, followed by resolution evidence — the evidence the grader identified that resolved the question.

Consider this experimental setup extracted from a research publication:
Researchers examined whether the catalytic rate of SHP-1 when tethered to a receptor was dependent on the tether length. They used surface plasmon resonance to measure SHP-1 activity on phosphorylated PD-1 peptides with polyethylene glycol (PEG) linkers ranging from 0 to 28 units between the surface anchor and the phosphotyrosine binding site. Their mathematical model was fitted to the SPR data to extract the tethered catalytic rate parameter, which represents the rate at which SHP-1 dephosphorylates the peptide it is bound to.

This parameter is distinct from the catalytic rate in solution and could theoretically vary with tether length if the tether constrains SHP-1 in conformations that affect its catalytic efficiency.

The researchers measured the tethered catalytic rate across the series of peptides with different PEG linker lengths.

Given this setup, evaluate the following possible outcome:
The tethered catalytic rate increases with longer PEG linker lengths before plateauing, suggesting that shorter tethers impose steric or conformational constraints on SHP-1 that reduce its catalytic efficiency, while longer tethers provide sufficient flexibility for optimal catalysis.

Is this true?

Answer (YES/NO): NO